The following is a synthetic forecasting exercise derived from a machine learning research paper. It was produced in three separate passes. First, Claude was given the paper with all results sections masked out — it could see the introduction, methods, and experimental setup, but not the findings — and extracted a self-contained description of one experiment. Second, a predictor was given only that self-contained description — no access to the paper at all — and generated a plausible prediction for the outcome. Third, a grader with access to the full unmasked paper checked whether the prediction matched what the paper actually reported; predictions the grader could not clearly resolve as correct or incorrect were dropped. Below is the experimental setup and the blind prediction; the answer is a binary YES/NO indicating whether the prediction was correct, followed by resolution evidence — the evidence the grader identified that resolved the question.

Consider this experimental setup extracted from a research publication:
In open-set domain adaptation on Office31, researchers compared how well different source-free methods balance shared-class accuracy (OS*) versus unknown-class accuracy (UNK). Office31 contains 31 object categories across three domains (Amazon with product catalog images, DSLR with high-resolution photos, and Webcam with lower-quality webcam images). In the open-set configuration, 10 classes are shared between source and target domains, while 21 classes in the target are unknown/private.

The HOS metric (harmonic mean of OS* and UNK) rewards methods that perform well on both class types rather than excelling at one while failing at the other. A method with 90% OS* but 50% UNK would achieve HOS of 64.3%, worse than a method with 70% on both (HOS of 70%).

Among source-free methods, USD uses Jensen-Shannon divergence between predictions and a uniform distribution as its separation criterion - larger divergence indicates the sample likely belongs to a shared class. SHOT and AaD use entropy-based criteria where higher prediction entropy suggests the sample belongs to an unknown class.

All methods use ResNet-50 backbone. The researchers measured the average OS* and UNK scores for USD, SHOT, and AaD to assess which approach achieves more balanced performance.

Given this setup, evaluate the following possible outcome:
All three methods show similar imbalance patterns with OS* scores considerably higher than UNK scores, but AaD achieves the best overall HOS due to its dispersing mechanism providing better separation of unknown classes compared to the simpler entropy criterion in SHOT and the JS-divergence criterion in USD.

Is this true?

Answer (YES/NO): NO